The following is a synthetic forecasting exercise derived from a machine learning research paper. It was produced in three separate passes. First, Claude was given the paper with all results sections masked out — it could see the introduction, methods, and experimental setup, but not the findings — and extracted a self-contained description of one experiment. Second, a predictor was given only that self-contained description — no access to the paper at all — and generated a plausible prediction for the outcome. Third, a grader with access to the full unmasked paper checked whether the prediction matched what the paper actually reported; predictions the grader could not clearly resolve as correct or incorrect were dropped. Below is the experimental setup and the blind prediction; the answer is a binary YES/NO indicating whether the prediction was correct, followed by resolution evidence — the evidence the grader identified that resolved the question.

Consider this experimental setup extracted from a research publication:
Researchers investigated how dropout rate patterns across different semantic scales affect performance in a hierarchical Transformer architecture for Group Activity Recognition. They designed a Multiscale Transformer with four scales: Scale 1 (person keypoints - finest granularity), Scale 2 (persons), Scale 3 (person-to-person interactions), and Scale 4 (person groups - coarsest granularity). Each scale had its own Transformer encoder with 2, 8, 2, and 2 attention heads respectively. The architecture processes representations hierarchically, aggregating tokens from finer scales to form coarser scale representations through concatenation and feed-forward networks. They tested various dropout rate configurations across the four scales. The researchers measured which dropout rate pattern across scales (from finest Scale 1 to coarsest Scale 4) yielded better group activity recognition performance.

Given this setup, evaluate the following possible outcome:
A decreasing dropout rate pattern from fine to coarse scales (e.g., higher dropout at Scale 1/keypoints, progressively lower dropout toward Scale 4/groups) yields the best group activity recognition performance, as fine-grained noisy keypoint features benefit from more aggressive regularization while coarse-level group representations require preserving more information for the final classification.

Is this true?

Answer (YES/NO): YES